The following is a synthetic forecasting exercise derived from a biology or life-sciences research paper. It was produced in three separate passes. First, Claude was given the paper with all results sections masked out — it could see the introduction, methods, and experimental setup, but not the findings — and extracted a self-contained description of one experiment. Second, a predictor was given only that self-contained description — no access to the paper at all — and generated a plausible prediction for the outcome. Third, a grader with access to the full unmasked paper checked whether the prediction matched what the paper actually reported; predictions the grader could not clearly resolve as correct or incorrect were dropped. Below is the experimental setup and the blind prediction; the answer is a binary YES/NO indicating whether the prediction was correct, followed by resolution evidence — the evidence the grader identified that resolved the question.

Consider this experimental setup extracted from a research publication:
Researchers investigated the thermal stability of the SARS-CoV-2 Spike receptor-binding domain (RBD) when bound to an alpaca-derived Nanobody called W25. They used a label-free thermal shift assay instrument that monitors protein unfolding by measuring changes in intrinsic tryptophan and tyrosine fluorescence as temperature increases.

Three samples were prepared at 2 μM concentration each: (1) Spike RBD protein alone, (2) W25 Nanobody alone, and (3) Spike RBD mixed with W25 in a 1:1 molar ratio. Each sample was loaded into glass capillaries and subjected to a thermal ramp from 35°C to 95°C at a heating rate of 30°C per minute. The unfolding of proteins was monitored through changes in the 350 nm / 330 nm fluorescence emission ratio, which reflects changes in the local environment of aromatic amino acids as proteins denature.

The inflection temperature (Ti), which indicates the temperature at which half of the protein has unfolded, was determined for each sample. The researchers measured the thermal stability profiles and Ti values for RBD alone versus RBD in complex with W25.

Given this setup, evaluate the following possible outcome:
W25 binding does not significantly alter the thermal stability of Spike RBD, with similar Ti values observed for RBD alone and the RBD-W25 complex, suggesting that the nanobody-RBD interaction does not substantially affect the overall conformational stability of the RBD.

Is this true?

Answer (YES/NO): NO